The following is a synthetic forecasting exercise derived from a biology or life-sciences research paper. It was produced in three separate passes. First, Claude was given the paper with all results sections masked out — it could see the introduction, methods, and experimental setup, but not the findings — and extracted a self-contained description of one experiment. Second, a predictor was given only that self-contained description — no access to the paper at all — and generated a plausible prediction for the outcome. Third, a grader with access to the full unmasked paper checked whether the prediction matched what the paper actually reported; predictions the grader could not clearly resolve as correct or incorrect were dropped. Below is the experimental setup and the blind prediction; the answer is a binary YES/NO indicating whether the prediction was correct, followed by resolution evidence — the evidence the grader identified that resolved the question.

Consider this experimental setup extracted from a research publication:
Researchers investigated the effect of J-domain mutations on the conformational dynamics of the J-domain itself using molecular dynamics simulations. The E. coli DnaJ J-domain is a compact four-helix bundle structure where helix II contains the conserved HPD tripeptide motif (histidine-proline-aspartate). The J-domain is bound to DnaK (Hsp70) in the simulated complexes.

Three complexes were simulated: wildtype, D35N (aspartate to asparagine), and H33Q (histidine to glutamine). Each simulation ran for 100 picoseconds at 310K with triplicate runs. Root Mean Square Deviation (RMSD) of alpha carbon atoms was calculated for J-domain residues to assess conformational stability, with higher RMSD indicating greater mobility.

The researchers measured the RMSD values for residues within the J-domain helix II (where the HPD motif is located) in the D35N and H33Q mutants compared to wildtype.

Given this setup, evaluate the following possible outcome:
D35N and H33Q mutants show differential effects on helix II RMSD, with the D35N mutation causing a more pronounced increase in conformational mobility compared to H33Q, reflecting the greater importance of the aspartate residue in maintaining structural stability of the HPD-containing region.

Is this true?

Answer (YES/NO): YES